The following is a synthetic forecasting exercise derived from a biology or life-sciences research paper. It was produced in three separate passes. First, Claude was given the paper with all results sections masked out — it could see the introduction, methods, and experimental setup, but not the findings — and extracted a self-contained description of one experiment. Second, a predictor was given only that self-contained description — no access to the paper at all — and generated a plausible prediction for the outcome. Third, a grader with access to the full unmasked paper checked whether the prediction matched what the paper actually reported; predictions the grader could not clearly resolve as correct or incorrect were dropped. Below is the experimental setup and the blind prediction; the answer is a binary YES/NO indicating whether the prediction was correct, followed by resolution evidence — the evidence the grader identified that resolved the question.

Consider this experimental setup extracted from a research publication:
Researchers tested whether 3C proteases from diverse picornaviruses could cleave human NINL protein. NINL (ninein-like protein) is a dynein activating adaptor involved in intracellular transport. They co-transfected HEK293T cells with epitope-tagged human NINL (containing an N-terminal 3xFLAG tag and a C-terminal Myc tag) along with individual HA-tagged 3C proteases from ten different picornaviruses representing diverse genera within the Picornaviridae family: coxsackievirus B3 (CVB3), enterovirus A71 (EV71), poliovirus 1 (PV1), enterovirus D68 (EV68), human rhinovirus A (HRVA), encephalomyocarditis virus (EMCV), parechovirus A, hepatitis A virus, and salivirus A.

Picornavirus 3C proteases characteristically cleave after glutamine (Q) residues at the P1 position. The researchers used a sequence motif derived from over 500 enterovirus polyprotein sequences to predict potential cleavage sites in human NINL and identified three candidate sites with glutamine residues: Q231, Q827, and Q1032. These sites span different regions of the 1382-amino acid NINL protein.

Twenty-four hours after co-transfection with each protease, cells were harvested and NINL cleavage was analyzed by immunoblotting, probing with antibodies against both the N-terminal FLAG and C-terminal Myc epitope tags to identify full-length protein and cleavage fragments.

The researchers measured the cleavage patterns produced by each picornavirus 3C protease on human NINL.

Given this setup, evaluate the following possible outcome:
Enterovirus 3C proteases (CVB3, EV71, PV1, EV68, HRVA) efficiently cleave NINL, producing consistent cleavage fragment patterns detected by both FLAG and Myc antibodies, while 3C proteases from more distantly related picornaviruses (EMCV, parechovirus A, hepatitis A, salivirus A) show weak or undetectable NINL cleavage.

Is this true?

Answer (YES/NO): NO